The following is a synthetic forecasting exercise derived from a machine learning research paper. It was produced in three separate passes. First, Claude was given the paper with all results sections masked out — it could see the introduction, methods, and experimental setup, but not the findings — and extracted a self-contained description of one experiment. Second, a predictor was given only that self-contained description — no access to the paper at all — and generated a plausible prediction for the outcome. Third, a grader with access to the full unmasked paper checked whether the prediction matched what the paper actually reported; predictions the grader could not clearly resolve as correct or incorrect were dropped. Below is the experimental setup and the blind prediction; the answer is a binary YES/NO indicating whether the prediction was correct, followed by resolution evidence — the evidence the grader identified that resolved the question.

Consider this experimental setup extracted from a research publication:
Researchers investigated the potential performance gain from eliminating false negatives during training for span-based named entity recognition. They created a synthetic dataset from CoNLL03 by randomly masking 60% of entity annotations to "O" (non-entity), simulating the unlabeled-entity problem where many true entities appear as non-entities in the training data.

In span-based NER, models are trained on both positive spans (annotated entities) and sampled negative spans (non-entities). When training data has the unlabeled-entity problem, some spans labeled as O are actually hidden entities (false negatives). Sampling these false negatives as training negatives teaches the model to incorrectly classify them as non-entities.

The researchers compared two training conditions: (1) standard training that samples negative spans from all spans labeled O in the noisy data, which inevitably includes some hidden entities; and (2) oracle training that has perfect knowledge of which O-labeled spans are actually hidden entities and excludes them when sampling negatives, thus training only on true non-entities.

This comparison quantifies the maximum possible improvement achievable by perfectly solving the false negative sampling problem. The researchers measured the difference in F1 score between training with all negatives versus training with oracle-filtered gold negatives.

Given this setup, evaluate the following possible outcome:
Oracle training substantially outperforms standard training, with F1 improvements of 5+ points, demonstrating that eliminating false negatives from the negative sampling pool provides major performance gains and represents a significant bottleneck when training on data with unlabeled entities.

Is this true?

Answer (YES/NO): NO